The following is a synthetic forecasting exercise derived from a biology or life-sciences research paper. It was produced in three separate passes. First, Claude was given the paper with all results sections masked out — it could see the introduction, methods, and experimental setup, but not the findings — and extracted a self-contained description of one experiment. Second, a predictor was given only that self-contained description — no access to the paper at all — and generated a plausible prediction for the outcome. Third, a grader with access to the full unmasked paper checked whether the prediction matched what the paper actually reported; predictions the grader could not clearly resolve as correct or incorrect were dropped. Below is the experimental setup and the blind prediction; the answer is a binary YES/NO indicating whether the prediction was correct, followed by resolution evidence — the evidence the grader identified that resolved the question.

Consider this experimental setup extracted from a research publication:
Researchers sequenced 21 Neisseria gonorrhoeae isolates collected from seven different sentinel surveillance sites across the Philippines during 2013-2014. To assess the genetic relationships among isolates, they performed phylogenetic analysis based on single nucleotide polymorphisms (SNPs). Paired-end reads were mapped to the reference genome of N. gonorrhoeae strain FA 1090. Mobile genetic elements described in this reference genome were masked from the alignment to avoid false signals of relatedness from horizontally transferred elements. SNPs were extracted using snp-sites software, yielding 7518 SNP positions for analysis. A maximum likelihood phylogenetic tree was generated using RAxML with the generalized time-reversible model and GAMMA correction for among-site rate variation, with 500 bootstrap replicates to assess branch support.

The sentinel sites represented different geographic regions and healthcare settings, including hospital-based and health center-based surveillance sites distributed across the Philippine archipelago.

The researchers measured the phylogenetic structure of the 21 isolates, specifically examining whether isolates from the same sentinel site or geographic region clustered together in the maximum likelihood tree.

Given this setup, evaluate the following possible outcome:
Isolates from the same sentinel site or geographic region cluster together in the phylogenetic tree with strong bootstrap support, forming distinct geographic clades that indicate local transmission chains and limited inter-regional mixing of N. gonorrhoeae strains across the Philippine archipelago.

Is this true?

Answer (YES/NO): NO